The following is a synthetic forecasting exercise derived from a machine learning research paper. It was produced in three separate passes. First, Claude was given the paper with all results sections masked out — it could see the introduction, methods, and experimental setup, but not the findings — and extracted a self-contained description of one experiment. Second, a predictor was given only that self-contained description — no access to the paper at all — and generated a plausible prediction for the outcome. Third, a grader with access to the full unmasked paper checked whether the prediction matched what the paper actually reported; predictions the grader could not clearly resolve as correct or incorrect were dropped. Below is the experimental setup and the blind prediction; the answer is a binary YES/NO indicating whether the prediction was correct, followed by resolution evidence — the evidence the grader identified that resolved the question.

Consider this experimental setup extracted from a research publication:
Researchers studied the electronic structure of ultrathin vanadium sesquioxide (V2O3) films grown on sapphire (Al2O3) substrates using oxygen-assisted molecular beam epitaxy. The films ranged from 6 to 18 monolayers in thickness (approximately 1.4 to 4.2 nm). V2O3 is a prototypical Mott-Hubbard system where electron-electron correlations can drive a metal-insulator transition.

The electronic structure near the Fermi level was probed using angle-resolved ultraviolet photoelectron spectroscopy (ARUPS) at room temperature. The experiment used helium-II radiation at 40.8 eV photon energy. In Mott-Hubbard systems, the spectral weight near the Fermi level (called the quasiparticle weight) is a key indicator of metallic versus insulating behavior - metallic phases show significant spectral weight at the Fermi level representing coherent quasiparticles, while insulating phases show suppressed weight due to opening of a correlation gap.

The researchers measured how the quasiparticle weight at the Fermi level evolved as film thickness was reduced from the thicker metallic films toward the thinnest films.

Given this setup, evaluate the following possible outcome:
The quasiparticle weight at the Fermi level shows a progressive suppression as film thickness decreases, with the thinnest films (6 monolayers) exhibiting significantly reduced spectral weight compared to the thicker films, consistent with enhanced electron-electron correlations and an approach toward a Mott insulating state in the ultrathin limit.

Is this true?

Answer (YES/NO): YES